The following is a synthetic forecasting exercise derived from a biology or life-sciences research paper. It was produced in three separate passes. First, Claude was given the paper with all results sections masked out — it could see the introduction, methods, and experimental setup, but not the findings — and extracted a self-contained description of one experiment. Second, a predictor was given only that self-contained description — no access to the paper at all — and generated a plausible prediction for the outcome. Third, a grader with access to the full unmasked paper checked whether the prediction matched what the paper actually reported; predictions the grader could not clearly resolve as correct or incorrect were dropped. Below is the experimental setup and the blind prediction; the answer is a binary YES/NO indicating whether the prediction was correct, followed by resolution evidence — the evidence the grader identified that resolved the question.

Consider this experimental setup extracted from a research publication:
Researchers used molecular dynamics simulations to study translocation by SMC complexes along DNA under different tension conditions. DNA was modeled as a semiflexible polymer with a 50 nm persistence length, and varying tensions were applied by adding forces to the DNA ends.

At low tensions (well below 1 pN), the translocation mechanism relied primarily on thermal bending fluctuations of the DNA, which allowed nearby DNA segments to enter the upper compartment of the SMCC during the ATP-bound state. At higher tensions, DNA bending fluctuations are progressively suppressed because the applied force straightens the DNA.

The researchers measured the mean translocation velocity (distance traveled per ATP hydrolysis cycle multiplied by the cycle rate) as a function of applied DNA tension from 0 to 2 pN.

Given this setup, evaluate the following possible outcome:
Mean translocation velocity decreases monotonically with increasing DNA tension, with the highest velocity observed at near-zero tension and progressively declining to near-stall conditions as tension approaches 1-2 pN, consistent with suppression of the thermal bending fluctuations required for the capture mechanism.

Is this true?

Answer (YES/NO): NO